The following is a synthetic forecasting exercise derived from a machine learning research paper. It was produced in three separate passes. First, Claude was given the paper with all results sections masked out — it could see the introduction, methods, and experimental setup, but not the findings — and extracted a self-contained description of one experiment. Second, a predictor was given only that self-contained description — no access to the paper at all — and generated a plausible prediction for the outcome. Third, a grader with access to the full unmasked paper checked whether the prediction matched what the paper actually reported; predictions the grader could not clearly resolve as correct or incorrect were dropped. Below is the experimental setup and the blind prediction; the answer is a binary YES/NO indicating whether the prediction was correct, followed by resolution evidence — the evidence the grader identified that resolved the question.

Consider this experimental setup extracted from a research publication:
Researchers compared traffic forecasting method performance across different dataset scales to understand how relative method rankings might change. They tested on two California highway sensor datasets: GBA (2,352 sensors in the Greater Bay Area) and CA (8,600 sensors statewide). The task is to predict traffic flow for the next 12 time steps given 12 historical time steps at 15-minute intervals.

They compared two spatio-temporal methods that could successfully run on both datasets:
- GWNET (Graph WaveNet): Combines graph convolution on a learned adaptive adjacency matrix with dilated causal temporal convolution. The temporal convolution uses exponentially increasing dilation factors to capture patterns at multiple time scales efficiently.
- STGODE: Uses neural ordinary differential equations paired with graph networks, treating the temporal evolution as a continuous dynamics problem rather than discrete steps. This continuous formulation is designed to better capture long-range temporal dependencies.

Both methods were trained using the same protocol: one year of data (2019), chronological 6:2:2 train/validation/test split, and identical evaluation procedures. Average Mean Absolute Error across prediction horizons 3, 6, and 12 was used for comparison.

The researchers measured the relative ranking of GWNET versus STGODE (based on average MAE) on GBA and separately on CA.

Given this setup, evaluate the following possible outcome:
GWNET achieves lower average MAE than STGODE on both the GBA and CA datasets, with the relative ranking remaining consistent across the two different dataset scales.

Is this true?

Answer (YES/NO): NO